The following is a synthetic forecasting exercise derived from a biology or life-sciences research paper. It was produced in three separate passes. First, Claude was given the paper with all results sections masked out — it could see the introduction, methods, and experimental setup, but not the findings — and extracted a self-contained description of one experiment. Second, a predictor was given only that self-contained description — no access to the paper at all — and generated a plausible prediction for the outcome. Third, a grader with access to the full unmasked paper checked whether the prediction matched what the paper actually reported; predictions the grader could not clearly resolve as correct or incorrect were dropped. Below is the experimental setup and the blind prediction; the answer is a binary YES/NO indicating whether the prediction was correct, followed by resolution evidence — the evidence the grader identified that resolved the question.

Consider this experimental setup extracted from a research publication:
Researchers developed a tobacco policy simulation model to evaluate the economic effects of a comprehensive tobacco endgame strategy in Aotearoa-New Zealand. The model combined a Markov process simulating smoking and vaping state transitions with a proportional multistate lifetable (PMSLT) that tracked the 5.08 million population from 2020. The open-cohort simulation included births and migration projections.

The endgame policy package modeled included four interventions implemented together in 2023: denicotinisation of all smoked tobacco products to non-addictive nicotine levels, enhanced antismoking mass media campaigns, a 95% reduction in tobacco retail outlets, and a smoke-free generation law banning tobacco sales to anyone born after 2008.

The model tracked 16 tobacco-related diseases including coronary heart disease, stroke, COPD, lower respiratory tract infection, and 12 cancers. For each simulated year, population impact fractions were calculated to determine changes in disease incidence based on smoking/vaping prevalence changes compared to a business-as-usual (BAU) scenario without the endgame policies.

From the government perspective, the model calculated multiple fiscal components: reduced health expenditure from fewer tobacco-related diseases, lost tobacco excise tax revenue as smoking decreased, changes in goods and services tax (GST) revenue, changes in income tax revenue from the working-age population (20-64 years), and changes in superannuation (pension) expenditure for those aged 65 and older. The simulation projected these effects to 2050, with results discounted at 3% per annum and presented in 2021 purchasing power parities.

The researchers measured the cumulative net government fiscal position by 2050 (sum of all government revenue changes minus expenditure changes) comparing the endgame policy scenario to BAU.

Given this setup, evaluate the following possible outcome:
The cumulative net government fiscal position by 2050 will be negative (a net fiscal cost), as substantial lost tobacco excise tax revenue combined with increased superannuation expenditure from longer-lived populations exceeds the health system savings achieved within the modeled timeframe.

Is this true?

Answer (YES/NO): YES